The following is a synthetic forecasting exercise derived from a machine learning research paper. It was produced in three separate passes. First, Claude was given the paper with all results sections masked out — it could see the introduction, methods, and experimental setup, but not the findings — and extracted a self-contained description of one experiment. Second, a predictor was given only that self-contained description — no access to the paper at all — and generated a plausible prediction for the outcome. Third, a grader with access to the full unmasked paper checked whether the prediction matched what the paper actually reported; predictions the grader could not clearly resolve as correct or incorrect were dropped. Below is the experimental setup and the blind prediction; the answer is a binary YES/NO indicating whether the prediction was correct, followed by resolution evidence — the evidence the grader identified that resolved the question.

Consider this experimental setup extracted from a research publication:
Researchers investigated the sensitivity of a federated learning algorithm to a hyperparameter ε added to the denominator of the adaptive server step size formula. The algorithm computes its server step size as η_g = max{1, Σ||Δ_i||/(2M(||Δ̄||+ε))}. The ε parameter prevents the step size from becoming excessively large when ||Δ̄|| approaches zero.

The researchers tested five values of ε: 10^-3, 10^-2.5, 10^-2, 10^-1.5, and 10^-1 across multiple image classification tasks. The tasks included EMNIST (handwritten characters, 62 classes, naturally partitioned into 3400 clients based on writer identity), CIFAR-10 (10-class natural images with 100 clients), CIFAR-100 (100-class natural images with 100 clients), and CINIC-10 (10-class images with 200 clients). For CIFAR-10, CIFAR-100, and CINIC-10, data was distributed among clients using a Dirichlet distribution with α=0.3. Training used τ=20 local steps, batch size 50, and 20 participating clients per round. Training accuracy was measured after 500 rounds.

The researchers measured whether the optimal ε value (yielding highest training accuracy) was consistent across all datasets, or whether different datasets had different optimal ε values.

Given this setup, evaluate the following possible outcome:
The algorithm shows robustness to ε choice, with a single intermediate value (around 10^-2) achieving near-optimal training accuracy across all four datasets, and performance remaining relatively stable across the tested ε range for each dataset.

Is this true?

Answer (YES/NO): NO